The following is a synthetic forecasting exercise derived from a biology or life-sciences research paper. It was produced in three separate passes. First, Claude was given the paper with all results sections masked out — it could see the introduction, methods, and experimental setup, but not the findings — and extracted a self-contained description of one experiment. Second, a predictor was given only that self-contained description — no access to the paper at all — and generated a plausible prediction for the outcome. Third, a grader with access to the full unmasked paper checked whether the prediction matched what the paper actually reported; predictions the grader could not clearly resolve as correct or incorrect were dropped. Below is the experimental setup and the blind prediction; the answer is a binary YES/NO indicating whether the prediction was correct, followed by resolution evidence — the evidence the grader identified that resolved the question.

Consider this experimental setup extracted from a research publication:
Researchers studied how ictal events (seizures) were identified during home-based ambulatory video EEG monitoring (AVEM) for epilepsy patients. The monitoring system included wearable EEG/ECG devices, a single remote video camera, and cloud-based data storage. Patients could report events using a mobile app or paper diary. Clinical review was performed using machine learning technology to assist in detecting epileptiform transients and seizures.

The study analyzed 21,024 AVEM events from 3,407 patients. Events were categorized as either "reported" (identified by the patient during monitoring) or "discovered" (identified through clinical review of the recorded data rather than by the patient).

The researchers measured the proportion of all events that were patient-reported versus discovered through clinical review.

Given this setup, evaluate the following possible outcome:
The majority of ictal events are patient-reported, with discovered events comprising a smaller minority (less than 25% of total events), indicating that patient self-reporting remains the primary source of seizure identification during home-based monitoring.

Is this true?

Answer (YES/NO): YES